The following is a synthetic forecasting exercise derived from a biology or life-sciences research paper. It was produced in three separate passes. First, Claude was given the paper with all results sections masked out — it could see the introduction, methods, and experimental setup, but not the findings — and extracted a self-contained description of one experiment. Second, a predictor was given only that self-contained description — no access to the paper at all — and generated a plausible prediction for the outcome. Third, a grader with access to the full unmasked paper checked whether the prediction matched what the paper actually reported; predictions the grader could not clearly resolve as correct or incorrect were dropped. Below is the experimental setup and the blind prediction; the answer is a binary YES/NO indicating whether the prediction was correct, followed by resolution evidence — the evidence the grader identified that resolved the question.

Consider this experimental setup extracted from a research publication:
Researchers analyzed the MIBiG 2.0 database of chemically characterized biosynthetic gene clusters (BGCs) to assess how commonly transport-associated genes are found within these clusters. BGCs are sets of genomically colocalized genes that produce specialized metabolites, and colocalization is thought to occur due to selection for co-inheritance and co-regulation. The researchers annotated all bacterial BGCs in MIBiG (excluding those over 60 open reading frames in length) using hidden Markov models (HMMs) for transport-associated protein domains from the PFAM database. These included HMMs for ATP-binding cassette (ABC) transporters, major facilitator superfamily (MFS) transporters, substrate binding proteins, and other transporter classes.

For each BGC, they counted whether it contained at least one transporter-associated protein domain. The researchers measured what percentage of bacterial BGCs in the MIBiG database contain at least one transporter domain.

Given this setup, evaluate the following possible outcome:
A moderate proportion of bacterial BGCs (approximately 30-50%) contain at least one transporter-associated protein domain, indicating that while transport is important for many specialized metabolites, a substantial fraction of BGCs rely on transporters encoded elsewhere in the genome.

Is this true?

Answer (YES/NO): NO